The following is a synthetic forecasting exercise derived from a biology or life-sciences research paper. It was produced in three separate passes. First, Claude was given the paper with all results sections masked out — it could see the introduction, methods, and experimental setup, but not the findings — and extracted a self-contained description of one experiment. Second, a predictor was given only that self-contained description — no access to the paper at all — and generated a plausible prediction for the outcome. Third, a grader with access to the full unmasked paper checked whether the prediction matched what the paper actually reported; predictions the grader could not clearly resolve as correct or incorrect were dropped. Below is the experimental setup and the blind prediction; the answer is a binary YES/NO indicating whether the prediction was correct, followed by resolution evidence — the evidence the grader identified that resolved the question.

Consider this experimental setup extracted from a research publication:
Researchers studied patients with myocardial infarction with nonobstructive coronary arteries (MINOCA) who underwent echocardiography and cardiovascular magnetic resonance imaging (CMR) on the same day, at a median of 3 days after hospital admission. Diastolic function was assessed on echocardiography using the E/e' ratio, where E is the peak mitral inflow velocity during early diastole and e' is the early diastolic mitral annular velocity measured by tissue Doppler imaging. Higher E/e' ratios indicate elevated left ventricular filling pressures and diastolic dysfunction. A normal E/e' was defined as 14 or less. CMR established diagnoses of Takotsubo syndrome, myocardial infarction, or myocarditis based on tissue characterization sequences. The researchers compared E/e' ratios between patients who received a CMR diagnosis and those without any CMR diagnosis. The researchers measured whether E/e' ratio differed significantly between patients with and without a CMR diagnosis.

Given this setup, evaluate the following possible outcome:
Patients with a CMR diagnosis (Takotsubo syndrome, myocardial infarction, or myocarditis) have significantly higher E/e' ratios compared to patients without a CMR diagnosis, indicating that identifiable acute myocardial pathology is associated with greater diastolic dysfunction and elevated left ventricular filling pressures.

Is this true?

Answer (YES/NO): NO